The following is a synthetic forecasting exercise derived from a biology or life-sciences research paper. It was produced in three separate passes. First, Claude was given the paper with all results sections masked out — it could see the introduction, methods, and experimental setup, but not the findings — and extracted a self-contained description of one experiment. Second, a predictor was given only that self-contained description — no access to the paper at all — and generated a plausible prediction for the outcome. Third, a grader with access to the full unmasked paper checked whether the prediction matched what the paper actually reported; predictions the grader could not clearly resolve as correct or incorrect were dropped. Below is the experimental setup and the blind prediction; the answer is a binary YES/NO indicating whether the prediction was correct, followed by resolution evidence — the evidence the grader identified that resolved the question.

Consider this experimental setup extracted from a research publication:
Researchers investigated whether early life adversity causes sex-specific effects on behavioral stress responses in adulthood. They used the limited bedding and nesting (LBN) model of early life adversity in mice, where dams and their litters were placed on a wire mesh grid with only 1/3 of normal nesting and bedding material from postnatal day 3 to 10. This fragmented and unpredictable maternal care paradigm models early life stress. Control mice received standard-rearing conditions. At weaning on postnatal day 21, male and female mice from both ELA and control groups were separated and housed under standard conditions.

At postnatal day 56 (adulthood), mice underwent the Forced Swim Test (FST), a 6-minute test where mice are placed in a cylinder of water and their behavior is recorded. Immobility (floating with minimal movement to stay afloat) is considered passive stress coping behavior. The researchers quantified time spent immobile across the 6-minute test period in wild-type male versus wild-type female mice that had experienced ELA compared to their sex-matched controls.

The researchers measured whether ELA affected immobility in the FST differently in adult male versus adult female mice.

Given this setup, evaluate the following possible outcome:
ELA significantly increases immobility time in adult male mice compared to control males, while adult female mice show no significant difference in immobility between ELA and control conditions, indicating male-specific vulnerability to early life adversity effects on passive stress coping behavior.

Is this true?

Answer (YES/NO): NO